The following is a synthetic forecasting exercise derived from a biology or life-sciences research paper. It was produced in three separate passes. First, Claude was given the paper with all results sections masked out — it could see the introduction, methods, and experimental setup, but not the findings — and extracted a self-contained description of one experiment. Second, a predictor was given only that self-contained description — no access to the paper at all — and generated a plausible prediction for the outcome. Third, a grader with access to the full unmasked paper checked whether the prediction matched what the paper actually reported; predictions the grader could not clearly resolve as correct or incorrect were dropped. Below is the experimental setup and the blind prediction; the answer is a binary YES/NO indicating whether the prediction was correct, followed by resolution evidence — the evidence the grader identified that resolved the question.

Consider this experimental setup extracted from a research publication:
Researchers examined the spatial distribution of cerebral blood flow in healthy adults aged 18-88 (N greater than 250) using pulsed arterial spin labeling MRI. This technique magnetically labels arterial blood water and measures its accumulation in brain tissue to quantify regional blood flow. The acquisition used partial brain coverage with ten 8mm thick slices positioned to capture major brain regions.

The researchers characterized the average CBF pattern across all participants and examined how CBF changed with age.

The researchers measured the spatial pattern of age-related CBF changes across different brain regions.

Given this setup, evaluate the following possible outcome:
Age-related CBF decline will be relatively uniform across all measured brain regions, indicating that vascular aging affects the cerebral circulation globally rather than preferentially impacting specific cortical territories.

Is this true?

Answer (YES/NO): NO